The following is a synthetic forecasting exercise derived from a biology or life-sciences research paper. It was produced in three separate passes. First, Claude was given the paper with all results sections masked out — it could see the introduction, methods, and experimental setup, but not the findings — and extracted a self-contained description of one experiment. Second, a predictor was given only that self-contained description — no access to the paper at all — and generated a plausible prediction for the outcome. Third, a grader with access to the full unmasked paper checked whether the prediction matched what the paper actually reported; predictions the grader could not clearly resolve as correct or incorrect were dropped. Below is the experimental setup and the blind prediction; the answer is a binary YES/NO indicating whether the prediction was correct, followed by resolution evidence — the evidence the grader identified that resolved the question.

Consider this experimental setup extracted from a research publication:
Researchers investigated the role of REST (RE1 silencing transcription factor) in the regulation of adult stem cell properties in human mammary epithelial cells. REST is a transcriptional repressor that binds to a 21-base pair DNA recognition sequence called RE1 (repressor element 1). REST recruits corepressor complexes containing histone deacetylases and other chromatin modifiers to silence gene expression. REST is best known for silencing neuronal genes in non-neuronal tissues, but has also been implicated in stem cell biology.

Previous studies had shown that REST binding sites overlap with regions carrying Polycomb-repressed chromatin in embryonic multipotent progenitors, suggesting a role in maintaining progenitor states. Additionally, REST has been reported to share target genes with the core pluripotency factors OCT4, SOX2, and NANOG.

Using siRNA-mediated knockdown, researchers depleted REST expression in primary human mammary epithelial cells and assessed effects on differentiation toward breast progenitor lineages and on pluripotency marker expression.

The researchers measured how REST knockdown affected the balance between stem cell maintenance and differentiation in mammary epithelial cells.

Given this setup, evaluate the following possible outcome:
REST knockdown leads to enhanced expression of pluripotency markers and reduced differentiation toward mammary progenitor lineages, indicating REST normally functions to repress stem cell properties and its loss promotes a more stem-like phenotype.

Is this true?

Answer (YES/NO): NO